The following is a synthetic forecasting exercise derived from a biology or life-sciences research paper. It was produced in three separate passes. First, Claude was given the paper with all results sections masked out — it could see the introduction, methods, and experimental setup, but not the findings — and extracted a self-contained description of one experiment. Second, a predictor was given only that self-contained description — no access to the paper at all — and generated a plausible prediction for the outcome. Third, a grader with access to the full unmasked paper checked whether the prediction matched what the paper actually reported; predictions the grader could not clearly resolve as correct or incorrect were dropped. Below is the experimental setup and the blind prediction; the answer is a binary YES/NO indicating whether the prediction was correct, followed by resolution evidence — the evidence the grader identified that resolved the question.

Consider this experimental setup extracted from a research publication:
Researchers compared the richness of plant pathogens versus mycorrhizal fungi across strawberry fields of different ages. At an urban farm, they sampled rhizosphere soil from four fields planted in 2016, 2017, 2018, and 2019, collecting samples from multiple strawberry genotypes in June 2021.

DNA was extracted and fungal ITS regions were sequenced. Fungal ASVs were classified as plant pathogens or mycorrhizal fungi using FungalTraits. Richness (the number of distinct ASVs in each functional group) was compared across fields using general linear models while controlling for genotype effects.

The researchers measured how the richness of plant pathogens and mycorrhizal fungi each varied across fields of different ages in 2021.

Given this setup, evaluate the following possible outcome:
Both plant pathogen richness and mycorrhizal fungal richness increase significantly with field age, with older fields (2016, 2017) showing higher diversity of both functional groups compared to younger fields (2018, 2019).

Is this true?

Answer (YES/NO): NO